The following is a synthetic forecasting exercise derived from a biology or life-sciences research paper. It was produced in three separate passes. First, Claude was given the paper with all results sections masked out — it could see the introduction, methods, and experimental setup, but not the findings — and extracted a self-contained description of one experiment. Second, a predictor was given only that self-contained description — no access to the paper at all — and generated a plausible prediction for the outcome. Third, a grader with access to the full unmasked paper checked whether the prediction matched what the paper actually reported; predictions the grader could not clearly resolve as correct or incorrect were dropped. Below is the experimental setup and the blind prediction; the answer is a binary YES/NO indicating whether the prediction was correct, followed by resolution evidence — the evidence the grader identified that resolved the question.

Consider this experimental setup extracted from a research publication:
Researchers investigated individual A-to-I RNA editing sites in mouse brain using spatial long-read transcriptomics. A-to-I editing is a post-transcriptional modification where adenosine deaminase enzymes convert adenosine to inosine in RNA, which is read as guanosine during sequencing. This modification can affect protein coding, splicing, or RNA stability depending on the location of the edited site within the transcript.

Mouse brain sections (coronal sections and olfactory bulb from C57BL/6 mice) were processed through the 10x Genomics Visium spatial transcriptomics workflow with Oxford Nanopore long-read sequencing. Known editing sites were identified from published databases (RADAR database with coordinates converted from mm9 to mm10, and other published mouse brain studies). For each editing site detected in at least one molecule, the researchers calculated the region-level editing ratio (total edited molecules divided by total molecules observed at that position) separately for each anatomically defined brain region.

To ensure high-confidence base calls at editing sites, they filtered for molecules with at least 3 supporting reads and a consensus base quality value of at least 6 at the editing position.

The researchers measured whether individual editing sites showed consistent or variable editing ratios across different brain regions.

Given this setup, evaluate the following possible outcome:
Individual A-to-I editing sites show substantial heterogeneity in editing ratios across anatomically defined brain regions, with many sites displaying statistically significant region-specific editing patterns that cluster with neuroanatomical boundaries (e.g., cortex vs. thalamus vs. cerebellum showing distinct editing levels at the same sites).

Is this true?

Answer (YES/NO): YES